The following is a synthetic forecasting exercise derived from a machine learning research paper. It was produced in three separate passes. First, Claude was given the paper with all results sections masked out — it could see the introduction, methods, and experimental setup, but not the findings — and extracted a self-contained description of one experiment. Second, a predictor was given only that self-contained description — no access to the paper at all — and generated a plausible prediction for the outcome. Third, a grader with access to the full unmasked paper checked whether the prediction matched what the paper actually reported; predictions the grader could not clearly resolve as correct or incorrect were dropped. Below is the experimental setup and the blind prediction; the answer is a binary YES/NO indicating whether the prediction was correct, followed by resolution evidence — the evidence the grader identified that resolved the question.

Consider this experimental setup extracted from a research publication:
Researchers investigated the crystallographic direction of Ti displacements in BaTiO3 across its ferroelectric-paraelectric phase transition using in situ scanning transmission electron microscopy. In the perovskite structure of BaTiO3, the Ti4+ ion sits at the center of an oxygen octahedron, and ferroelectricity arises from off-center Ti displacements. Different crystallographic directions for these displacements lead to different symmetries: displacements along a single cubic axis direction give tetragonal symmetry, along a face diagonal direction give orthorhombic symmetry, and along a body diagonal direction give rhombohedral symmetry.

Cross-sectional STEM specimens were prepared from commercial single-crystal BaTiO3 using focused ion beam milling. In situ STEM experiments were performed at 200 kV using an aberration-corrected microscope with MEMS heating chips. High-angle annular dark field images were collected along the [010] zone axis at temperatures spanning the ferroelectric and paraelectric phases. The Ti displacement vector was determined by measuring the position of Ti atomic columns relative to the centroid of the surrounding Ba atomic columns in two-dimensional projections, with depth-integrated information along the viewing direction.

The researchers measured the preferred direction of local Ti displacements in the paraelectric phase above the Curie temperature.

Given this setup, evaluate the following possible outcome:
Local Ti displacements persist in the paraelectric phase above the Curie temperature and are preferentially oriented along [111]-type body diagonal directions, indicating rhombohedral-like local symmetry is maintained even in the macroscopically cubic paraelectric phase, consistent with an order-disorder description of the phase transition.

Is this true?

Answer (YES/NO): YES